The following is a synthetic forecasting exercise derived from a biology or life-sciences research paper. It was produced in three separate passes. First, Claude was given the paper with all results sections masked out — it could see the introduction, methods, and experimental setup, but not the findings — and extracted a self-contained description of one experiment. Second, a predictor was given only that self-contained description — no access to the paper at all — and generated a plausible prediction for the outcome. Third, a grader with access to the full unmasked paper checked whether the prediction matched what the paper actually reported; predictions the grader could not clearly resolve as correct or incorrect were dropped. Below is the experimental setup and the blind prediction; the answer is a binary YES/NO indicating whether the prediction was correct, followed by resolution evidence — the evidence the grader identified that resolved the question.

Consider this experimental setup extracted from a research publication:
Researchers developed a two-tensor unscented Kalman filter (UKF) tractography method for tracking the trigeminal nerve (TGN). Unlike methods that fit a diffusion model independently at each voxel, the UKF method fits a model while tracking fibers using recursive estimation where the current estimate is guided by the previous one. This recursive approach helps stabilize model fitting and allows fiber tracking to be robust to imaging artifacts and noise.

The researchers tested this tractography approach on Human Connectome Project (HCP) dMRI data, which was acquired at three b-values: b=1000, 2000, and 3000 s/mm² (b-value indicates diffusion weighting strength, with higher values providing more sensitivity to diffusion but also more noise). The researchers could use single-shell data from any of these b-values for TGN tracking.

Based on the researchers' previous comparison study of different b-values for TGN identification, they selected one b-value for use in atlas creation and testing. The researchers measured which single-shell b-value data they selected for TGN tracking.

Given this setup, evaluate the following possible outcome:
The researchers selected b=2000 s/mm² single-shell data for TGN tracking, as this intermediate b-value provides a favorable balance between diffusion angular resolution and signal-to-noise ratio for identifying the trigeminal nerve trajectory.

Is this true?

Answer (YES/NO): NO